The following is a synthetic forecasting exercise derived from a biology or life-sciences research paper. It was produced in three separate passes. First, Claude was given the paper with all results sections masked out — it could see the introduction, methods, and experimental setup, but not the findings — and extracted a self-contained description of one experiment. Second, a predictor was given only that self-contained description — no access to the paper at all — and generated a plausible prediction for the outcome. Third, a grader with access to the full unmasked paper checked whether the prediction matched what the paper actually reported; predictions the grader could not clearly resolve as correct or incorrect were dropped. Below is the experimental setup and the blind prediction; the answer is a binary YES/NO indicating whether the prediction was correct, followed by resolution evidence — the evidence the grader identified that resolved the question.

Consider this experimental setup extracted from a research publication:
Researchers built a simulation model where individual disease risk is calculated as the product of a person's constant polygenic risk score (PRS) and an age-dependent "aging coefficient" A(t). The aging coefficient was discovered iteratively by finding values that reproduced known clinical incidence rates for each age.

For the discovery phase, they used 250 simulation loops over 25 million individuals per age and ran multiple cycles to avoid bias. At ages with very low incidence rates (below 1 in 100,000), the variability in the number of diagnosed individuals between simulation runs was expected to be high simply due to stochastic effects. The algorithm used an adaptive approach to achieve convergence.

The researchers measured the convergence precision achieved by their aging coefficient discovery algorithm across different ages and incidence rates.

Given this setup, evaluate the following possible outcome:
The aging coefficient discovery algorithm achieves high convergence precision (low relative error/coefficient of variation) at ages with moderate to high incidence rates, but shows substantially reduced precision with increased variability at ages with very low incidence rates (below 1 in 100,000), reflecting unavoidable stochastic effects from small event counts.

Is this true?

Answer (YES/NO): YES